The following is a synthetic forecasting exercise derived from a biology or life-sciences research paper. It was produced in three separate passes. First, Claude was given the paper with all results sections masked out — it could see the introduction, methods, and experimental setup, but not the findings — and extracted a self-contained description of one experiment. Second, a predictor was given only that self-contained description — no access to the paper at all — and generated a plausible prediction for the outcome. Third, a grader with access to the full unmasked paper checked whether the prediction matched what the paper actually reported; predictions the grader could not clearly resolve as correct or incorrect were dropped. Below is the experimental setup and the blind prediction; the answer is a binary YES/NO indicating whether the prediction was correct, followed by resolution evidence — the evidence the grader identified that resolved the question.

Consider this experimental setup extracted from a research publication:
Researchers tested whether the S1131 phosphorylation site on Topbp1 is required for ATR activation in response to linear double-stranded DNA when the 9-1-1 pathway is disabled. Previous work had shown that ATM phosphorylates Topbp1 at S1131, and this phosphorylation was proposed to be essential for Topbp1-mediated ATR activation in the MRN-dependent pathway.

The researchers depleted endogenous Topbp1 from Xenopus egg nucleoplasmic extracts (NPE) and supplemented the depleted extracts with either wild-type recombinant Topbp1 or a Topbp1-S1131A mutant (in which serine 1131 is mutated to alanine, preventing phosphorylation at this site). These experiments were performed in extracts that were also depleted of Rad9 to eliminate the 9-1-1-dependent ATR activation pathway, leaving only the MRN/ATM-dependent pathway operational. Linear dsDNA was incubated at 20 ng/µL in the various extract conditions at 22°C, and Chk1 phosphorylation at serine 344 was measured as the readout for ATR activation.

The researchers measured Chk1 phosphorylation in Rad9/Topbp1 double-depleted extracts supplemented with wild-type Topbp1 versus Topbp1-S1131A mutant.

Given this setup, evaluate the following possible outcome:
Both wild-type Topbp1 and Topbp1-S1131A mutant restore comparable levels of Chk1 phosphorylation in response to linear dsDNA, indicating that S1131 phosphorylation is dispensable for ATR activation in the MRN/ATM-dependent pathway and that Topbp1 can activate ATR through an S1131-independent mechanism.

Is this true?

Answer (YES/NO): NO